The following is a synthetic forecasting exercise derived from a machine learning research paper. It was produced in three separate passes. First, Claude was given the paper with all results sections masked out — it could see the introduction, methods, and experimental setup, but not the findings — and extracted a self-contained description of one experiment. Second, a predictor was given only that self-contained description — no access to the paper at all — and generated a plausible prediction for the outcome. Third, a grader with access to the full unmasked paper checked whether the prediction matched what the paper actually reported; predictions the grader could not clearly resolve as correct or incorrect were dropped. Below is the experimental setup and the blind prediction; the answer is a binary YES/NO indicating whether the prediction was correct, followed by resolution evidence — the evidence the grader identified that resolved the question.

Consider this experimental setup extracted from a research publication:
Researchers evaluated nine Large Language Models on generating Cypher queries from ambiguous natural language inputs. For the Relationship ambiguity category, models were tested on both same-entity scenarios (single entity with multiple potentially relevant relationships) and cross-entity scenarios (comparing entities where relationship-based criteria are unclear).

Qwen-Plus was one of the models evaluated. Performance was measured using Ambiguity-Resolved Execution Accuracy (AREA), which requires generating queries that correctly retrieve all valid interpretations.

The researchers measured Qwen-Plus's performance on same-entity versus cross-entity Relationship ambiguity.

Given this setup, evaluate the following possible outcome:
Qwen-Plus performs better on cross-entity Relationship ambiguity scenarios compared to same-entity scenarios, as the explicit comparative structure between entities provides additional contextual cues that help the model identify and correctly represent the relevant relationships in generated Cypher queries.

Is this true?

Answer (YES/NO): NO